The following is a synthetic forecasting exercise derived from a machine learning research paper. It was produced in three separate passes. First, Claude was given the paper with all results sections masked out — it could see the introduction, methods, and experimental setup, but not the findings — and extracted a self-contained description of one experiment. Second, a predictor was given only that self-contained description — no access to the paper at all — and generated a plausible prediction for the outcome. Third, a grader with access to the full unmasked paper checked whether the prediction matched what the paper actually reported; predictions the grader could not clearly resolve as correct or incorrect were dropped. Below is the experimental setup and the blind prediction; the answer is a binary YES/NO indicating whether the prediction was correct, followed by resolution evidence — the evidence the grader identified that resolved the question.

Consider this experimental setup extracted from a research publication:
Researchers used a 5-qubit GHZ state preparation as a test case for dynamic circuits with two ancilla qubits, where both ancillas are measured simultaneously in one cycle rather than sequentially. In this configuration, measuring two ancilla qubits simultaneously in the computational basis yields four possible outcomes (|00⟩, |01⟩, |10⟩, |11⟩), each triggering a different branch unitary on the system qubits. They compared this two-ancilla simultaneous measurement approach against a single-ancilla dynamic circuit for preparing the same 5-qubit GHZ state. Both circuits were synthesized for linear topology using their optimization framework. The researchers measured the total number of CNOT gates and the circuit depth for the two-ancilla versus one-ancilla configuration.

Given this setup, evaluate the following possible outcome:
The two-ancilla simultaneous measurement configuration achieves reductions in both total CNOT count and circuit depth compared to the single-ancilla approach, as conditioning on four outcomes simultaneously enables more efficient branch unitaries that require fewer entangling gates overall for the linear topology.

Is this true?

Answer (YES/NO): NO